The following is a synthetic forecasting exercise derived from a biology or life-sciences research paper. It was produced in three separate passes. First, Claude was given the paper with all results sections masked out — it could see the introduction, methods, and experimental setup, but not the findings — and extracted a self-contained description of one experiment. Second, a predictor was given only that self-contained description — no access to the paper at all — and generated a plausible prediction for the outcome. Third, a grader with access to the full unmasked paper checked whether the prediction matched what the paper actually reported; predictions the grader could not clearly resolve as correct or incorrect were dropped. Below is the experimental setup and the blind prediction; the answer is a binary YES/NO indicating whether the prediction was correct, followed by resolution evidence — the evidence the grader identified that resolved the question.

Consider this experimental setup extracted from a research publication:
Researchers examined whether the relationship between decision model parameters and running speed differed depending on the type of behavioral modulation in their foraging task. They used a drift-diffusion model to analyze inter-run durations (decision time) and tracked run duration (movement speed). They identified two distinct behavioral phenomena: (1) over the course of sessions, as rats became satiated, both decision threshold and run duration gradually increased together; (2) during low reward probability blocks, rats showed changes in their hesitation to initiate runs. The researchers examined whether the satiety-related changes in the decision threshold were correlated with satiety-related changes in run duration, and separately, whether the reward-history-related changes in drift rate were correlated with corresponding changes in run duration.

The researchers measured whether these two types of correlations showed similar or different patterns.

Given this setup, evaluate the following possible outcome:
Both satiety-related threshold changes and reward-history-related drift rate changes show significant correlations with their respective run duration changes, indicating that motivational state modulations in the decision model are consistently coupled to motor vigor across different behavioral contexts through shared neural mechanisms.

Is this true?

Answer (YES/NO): NO